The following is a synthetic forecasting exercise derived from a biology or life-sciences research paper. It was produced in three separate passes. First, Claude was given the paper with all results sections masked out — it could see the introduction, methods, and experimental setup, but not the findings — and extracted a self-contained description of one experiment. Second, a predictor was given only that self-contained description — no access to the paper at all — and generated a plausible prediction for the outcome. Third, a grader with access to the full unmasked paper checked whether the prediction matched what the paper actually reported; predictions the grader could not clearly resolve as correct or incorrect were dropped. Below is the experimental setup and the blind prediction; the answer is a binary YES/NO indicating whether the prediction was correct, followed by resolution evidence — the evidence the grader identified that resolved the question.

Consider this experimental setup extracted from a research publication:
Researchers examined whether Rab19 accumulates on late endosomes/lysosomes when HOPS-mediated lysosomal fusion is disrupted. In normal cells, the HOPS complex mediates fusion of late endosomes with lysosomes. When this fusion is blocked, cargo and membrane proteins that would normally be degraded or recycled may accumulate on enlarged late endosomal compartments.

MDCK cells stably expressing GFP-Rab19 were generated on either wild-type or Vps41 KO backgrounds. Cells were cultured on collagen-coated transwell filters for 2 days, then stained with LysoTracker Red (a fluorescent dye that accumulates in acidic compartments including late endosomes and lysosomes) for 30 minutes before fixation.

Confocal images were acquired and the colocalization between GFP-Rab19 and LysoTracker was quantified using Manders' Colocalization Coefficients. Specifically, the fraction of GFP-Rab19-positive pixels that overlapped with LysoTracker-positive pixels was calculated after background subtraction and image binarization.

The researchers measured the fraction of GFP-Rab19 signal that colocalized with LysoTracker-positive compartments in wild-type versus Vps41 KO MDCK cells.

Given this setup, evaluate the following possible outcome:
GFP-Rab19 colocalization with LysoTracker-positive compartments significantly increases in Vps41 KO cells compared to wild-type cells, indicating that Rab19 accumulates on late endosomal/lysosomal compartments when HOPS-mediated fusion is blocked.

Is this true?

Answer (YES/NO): YES